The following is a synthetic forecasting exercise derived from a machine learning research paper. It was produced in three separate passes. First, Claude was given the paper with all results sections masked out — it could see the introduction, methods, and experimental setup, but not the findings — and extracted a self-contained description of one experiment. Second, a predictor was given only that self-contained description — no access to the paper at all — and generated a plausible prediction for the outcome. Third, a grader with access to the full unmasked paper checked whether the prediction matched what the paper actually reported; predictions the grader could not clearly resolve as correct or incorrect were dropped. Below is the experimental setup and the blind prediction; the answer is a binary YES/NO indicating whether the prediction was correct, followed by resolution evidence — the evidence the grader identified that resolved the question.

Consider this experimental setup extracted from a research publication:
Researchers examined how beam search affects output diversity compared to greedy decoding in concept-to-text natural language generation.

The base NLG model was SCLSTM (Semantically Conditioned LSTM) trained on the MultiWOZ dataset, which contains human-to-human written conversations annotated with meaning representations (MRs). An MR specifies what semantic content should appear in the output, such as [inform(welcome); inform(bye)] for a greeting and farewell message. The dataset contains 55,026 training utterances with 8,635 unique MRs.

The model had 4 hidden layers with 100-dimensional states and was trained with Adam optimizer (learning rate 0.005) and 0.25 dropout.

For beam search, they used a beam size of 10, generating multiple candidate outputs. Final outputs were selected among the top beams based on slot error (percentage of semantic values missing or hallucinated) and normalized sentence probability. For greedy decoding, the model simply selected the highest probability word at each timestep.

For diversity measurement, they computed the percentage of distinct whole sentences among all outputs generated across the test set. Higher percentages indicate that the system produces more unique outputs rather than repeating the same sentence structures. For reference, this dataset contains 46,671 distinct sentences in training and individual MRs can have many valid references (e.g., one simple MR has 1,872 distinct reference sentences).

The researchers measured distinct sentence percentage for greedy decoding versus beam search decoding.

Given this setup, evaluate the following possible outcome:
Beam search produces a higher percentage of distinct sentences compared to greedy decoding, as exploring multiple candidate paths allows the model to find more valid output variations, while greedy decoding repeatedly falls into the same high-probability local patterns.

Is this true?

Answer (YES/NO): YES